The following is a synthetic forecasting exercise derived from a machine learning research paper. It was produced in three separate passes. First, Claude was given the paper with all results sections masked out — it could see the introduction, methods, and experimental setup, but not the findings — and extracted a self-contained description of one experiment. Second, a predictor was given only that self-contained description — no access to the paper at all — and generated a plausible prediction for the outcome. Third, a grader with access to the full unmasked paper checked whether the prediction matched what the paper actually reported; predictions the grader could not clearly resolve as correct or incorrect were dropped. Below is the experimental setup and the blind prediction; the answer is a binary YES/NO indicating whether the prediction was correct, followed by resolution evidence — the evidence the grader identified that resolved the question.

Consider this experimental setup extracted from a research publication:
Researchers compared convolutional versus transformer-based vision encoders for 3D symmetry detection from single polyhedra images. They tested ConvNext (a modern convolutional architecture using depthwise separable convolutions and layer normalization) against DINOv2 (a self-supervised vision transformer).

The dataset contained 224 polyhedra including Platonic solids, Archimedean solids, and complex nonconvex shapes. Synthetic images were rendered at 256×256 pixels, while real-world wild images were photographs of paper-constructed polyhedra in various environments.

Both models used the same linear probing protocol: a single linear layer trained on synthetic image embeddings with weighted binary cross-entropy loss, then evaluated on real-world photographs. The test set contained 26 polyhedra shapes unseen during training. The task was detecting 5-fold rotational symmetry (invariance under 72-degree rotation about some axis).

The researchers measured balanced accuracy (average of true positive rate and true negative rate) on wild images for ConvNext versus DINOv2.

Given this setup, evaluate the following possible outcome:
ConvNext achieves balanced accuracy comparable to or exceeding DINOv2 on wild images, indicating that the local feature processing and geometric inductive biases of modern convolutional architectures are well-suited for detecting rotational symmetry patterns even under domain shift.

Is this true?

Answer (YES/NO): YES